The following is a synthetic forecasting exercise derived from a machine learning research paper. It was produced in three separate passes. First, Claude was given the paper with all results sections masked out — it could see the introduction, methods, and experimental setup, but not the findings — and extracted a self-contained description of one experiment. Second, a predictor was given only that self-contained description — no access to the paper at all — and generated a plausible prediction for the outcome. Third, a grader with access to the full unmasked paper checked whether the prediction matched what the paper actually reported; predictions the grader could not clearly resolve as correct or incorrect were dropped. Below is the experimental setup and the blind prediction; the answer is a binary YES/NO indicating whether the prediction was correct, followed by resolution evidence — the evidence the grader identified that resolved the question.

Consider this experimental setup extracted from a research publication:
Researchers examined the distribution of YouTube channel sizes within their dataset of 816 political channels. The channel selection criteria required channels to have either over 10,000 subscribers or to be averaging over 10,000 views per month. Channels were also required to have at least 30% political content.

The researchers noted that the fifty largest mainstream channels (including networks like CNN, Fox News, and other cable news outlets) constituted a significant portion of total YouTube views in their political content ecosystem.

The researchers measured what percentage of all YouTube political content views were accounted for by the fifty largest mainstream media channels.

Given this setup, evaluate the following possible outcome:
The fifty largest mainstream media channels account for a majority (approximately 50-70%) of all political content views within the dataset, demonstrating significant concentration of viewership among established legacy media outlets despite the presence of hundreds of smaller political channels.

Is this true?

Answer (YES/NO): NO